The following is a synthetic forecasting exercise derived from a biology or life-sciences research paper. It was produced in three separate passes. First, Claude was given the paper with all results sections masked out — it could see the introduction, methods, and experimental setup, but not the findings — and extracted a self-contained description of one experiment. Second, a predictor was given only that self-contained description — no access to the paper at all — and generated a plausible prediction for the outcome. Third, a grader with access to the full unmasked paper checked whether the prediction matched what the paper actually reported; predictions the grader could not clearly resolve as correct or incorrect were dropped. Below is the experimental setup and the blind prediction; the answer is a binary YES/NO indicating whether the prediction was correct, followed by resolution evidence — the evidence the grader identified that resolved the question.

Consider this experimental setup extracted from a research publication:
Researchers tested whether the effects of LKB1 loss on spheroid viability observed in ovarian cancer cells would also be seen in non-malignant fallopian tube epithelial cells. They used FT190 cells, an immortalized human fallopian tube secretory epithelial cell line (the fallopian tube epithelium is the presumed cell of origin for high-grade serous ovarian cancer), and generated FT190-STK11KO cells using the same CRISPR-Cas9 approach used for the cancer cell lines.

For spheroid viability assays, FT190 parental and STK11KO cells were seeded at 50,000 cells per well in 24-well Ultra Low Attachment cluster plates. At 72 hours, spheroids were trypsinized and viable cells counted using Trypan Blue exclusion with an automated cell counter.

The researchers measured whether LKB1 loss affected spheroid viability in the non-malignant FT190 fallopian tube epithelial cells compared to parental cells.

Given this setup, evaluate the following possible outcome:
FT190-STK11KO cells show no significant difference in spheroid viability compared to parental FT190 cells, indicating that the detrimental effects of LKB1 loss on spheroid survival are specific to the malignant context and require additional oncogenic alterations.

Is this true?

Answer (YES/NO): NO